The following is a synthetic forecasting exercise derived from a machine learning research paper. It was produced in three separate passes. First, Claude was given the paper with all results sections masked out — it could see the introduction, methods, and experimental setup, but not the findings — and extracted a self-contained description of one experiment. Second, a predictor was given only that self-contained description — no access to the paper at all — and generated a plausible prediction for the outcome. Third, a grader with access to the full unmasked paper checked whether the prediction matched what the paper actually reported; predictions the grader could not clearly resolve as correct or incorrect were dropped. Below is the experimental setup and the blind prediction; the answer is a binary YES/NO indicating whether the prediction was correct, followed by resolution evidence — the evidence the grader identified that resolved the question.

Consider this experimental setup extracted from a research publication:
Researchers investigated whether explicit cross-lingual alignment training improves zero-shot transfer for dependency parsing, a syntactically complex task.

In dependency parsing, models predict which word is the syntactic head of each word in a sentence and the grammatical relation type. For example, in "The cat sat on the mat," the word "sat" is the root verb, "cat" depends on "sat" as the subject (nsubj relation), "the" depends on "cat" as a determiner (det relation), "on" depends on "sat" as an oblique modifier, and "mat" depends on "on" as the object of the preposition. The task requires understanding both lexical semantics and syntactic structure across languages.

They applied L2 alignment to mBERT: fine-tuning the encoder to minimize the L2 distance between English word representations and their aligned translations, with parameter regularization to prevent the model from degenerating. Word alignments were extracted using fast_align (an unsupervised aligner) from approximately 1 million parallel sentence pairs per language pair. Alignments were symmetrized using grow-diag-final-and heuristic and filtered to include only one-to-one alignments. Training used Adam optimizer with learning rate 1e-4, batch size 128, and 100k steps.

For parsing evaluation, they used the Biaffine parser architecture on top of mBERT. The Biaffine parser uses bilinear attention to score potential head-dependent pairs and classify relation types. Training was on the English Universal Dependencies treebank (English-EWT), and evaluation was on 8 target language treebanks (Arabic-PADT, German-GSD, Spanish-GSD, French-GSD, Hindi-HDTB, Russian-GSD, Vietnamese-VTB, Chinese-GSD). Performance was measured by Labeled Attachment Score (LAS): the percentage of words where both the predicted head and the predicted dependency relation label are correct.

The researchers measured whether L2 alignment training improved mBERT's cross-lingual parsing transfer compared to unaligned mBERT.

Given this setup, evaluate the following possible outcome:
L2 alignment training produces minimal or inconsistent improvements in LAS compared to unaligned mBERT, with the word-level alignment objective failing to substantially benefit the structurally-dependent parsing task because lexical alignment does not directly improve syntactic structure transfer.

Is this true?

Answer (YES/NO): YES